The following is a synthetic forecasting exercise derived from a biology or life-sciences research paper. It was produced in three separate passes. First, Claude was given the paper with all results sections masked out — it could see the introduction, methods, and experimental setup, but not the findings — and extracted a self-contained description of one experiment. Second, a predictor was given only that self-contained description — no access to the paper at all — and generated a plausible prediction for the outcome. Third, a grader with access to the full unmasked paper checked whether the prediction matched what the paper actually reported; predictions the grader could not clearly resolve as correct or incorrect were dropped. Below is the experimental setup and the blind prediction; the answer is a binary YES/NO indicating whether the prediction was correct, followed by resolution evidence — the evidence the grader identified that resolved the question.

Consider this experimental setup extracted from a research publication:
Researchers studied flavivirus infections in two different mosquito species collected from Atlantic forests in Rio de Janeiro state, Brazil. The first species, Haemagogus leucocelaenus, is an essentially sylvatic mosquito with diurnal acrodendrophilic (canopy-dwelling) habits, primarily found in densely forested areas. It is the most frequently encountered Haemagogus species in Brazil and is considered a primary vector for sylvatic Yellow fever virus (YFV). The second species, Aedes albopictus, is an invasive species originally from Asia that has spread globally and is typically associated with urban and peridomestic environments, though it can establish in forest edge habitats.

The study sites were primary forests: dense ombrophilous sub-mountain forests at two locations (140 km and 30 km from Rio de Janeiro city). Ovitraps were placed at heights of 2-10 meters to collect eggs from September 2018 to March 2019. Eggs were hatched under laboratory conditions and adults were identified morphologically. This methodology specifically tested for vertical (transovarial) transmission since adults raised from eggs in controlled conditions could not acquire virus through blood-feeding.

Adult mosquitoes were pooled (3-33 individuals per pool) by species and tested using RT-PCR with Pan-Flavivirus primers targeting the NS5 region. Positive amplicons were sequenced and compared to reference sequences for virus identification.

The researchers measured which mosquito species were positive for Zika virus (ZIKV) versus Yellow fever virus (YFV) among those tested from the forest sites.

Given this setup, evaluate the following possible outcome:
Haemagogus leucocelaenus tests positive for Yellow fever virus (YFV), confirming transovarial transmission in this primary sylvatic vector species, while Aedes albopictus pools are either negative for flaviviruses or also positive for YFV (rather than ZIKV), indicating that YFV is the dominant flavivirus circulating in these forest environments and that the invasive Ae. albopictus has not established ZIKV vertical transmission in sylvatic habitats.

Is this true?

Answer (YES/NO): NO